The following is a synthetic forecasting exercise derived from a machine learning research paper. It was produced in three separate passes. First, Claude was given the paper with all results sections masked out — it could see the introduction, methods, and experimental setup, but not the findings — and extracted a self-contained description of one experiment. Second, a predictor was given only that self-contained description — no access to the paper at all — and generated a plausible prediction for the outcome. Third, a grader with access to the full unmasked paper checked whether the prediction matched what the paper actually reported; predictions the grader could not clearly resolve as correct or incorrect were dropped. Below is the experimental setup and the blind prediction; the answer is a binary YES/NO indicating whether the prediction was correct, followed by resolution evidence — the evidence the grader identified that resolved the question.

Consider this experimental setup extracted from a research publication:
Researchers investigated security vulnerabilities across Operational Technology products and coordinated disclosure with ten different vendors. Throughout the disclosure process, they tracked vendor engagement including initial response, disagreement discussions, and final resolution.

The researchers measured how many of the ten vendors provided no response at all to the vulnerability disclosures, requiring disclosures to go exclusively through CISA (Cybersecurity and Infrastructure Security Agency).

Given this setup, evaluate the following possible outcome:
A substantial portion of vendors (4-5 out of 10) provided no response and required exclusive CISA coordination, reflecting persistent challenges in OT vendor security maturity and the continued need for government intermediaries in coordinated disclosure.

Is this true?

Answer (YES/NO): NO